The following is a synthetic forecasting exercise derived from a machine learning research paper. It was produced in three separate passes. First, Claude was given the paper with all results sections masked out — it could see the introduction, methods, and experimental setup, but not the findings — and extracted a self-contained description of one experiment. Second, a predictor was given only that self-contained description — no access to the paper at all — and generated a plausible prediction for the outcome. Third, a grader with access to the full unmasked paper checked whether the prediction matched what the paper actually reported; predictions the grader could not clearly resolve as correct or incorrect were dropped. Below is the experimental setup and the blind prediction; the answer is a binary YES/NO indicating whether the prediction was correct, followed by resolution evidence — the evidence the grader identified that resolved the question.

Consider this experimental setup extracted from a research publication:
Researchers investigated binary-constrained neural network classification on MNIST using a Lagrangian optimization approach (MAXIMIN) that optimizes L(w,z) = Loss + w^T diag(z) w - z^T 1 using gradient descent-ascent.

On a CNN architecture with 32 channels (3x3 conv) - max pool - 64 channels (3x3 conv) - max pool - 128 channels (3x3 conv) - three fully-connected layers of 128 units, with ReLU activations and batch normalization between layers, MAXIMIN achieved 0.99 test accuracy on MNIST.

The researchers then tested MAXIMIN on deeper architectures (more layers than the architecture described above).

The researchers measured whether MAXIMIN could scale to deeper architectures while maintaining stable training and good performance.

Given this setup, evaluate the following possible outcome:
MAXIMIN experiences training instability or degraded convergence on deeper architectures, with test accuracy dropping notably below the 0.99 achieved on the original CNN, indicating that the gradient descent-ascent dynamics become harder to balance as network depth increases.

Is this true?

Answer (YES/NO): YES